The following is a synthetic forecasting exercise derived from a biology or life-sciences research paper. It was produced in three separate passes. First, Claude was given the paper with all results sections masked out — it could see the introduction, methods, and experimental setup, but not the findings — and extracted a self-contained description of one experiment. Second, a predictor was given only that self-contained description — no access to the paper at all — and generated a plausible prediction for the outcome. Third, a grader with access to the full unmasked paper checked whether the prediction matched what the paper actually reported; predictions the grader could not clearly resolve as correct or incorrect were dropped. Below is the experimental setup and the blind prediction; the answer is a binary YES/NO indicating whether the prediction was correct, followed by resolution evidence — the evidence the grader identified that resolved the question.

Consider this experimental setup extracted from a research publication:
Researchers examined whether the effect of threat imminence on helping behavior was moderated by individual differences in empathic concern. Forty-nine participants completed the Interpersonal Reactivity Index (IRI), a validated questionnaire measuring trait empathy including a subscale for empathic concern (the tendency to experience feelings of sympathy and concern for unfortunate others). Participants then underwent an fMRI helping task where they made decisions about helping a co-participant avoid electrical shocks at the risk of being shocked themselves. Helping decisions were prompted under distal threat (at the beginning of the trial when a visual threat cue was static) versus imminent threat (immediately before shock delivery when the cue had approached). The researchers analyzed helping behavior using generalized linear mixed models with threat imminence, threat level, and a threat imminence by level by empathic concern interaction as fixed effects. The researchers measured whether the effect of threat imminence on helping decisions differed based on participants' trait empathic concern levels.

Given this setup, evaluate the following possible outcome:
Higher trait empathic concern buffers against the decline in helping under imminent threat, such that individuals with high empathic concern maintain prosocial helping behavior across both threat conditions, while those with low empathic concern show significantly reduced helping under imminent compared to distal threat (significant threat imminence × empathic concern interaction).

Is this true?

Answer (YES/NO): NO